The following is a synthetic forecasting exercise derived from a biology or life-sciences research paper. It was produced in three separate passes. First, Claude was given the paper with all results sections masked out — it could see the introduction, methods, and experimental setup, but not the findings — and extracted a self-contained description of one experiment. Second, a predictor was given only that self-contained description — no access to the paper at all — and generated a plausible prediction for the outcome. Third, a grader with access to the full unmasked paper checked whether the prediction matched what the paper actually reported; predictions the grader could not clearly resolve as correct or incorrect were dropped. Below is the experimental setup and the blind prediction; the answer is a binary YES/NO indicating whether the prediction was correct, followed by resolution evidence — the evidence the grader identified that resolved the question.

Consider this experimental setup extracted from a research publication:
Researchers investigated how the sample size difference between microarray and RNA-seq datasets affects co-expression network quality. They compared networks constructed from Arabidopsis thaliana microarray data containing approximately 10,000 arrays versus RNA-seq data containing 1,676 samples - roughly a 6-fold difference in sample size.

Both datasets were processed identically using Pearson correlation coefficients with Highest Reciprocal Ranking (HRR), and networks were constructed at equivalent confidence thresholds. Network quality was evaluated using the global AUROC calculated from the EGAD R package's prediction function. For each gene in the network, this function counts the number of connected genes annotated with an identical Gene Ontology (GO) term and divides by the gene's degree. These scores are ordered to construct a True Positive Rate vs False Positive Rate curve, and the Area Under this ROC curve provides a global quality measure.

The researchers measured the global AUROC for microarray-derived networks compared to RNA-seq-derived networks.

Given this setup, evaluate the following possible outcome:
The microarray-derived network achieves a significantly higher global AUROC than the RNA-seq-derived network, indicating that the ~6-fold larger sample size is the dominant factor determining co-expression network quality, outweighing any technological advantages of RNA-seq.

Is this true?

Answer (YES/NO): NO